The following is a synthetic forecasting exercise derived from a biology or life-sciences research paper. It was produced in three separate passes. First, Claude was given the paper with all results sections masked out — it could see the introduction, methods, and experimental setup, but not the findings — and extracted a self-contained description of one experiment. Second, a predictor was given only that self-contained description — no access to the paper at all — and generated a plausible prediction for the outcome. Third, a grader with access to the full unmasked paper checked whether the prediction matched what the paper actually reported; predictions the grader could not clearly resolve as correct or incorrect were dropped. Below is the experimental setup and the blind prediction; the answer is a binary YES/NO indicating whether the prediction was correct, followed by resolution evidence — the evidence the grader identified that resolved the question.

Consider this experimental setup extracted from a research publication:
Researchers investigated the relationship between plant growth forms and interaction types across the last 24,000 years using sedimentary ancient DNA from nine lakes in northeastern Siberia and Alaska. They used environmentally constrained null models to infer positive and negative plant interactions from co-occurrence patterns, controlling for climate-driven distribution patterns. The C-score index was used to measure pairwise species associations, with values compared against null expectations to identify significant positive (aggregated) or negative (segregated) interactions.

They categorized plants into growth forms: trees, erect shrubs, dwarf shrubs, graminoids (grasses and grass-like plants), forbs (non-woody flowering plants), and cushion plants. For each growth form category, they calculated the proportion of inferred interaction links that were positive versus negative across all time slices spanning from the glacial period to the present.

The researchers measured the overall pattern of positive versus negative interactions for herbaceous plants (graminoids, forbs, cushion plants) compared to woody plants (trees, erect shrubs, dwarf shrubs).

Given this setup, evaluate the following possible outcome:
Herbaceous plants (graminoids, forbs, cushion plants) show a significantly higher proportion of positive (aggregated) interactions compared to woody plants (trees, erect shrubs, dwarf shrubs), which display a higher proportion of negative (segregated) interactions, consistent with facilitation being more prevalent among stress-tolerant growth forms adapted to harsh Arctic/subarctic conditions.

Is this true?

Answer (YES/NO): YES